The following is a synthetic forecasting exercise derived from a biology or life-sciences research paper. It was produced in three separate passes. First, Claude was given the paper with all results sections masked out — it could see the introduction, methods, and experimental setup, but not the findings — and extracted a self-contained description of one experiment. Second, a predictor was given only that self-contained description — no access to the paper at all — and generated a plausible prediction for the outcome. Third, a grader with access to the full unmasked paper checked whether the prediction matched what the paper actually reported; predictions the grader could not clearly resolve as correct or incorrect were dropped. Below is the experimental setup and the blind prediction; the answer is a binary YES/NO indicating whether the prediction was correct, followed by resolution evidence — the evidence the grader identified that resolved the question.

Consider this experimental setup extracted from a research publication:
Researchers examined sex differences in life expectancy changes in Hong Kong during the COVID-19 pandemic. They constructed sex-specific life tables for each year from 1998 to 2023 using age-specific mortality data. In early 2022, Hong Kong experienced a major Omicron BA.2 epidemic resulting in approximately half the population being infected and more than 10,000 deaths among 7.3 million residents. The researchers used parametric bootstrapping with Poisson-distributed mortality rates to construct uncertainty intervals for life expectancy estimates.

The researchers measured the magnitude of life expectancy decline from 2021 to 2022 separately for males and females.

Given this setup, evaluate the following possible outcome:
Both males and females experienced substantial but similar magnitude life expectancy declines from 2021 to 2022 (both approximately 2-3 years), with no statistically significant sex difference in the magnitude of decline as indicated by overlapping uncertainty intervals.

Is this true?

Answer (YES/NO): YES